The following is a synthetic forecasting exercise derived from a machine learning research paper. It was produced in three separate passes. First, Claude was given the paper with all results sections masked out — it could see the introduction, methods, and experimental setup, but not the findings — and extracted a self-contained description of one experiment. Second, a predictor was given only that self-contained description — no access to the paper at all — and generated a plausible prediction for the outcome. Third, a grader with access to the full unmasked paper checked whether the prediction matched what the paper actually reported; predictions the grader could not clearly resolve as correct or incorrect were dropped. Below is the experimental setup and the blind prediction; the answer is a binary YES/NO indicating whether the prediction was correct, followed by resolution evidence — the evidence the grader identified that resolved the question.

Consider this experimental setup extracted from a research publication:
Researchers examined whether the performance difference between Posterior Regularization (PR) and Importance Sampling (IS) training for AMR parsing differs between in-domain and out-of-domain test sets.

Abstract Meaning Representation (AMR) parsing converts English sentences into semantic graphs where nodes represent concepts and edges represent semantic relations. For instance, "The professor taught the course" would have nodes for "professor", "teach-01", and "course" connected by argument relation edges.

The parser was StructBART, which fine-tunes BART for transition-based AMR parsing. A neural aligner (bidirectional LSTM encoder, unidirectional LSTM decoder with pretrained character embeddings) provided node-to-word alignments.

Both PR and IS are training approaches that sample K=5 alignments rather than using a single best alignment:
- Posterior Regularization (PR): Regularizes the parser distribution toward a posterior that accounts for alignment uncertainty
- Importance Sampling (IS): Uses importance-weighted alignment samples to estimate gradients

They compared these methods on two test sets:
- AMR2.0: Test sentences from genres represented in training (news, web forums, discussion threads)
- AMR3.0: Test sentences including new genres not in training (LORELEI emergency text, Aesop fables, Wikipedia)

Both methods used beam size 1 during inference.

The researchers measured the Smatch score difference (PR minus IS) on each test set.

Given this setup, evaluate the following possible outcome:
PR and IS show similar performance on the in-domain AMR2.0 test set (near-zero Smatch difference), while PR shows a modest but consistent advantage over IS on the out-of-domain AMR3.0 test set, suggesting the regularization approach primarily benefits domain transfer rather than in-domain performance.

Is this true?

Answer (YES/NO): YES